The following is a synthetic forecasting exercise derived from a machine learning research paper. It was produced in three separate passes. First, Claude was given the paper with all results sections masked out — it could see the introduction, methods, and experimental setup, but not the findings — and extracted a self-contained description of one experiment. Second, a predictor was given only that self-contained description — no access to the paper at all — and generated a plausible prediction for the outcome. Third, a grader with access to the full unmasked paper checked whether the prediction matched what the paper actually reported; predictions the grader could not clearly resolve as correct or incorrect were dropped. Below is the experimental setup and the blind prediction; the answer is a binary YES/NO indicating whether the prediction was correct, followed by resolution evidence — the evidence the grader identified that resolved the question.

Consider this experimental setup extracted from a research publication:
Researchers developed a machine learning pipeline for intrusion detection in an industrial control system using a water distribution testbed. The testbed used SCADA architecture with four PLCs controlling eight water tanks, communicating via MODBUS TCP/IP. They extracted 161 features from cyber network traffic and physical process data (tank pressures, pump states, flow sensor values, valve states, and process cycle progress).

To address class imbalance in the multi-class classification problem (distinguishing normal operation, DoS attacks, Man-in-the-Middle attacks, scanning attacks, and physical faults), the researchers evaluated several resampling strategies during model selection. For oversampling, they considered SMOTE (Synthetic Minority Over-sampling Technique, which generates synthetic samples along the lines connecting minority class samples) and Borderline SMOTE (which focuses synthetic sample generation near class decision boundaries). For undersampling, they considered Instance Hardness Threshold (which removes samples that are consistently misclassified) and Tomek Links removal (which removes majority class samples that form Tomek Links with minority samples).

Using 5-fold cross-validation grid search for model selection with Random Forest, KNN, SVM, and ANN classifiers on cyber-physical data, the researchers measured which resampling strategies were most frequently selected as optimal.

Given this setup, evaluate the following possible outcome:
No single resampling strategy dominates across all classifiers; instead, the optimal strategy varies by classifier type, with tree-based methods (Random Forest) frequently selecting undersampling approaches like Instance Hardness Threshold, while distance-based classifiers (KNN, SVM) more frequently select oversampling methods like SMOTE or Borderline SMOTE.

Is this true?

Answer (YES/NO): NO